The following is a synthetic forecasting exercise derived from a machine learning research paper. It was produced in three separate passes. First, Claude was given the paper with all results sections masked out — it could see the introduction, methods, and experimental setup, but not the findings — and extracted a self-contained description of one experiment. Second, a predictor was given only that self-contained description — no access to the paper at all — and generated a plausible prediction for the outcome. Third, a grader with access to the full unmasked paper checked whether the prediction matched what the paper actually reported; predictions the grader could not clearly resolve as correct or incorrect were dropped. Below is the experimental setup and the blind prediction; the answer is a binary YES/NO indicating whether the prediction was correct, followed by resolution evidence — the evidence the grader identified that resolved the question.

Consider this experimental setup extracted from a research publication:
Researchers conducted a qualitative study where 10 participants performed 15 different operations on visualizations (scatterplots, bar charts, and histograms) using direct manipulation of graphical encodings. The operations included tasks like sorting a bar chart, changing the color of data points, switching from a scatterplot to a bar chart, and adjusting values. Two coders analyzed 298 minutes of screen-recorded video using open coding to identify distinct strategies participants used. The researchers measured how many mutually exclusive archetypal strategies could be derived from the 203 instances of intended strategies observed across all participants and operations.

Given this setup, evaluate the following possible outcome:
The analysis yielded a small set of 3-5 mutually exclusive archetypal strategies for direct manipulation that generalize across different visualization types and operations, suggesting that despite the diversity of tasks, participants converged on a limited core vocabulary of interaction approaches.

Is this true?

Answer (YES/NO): NO